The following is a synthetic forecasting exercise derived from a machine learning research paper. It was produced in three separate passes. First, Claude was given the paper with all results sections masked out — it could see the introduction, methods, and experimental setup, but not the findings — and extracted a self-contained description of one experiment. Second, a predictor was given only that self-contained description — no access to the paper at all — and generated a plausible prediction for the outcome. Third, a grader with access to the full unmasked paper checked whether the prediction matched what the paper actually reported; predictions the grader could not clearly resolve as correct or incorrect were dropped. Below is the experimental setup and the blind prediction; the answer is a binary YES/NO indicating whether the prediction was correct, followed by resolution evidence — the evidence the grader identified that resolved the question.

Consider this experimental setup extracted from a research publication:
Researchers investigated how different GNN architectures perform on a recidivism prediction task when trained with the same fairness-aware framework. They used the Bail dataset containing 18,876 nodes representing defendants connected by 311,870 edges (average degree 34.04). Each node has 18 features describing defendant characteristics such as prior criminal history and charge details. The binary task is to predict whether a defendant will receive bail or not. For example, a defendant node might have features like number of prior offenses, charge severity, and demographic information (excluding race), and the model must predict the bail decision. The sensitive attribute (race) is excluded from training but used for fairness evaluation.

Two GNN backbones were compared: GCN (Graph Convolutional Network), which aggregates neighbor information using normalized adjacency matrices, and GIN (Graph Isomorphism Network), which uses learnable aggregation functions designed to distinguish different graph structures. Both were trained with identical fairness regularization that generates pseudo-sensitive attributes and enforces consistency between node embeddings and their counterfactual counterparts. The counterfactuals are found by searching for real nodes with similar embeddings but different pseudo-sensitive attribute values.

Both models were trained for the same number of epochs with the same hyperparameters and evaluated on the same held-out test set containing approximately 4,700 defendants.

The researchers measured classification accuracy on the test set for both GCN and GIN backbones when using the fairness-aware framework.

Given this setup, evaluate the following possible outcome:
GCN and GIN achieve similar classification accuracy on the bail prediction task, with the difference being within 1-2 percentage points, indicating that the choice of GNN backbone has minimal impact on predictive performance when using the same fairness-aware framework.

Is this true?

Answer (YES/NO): NO